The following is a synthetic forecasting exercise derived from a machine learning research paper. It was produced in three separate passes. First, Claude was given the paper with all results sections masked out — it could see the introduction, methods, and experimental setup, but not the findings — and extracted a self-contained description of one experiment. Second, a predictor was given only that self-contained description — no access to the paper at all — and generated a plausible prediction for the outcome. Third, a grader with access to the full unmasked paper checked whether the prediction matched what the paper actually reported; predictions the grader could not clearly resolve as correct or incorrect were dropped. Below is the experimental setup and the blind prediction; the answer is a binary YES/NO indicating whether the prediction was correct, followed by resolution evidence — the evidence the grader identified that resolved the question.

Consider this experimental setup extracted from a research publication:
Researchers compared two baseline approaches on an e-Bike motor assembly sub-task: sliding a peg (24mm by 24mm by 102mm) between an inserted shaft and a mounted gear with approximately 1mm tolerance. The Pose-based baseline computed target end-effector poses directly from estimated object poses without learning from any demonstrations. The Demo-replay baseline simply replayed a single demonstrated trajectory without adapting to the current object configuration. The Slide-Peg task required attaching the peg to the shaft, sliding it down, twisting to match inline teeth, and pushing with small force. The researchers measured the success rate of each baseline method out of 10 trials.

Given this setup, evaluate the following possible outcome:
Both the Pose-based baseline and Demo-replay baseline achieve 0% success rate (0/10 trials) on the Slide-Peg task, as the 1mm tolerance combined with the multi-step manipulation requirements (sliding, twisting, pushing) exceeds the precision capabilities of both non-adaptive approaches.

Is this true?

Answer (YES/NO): NO